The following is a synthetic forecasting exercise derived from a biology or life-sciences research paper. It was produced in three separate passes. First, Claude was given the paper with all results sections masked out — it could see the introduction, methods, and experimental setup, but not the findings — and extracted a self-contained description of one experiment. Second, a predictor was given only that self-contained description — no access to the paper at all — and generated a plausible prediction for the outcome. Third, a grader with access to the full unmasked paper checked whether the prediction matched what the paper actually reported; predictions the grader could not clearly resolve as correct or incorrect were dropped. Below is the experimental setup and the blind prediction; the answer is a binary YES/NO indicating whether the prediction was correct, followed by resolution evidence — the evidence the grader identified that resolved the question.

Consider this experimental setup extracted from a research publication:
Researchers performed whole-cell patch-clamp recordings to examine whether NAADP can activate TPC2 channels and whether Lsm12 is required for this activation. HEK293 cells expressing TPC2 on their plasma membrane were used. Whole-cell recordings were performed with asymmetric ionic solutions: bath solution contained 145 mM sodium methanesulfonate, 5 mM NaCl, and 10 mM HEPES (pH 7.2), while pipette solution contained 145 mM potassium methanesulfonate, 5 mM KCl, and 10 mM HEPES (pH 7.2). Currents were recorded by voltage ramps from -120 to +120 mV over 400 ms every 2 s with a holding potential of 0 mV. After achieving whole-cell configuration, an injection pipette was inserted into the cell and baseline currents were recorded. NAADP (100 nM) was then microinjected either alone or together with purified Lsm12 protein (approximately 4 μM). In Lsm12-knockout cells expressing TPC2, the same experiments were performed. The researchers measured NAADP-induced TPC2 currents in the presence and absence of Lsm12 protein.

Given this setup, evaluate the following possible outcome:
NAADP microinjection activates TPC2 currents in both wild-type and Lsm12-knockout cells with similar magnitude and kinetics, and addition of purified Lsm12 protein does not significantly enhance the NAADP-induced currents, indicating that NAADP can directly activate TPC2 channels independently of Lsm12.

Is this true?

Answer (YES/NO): NO